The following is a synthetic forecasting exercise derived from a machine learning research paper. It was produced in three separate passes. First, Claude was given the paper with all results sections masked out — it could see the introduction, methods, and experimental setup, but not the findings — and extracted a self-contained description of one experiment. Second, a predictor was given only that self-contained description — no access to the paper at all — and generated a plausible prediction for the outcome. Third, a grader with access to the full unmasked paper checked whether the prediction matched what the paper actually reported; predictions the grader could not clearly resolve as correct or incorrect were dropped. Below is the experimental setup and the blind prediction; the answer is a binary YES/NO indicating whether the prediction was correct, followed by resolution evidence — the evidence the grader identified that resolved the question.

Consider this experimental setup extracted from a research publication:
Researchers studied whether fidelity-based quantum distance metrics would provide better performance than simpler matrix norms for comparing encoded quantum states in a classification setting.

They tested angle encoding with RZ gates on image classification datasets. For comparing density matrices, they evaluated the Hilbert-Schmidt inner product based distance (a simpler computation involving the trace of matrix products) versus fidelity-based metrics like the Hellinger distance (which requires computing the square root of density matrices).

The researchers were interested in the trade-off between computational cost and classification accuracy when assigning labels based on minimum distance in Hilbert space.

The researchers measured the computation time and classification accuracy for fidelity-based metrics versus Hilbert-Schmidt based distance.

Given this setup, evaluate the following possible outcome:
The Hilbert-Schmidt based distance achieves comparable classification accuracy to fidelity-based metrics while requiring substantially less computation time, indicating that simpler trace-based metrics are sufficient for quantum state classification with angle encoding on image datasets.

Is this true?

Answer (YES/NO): YES